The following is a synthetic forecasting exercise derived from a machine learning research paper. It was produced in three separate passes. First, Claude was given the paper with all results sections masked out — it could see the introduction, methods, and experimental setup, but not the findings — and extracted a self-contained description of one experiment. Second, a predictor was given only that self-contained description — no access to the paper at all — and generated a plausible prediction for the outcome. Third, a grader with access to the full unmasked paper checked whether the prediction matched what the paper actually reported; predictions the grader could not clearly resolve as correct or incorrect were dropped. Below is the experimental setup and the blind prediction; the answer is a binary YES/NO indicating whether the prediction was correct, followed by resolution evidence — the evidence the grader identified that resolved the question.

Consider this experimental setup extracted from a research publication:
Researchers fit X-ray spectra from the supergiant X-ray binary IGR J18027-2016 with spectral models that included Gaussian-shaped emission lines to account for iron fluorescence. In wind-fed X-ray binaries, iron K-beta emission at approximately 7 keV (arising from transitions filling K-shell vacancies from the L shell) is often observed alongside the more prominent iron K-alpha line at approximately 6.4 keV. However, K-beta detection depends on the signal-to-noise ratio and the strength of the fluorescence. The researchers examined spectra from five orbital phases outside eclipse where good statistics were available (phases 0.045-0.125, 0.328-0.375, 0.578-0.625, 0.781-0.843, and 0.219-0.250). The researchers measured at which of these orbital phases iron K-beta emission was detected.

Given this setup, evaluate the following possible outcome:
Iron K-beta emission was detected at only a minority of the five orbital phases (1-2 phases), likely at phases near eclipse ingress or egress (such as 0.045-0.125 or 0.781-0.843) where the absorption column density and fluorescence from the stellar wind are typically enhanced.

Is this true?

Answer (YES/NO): NO